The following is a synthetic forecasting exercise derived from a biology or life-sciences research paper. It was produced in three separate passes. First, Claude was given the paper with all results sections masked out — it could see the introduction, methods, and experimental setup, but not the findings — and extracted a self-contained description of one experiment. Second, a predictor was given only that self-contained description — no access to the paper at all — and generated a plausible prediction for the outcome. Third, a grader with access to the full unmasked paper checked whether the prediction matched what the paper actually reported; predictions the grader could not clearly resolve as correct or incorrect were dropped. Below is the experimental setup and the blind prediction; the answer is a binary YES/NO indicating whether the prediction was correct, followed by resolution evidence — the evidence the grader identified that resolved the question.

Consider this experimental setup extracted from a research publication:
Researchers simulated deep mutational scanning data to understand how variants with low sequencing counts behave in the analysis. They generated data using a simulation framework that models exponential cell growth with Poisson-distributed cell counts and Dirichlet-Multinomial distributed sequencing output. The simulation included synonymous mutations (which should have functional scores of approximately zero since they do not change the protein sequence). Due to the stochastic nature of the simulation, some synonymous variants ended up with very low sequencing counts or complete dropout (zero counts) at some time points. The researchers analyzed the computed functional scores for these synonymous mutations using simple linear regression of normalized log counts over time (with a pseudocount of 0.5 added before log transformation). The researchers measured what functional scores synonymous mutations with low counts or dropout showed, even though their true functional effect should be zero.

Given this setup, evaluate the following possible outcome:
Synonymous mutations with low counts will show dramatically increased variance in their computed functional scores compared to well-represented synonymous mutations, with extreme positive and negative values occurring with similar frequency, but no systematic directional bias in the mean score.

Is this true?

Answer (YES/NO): NO